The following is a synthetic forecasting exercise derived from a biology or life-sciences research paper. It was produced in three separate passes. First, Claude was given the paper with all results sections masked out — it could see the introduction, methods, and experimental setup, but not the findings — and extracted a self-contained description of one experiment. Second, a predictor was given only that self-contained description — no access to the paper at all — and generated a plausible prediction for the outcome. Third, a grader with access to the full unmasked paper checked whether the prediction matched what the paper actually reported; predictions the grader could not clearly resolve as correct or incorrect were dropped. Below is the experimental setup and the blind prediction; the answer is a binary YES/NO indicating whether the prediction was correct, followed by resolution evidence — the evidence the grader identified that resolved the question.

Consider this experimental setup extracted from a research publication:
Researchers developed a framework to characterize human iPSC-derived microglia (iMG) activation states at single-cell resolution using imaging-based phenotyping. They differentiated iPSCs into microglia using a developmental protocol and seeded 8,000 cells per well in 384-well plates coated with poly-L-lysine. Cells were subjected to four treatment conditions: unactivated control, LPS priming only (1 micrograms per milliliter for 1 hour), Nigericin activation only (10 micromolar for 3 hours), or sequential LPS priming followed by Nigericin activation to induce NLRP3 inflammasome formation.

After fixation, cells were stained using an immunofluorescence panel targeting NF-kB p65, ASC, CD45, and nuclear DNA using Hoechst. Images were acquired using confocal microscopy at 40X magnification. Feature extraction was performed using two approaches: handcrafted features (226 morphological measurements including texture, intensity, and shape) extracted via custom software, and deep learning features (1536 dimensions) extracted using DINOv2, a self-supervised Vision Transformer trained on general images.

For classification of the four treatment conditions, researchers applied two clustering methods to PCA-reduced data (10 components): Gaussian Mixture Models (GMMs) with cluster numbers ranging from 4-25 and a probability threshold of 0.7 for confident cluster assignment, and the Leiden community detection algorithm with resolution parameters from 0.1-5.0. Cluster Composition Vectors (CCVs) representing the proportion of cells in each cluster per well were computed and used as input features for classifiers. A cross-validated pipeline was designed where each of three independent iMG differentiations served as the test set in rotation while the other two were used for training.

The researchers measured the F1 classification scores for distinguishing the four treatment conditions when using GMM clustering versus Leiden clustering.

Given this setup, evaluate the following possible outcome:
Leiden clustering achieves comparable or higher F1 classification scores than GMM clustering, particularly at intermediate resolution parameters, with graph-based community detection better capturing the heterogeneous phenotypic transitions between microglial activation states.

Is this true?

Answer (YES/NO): NO